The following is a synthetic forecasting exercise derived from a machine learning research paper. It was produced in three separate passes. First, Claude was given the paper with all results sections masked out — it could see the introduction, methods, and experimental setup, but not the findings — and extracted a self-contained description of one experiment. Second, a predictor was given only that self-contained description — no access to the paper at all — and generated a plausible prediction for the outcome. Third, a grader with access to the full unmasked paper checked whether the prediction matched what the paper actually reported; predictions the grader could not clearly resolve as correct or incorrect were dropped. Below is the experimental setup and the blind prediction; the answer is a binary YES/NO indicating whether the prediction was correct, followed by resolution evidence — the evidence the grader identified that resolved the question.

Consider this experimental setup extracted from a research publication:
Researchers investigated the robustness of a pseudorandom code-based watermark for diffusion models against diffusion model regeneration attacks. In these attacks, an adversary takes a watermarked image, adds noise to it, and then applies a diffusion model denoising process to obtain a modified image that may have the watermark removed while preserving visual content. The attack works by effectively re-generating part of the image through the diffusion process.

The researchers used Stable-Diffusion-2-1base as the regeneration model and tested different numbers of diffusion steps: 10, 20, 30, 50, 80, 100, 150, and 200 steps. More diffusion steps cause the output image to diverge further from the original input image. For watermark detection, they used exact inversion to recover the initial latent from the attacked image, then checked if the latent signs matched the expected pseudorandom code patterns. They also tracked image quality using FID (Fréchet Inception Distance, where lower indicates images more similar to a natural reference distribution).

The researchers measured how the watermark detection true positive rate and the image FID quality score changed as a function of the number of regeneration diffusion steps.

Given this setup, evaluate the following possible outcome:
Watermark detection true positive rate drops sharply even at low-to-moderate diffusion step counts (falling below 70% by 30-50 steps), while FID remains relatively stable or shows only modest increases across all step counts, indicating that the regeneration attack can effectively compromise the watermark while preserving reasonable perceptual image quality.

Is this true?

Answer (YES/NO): NO